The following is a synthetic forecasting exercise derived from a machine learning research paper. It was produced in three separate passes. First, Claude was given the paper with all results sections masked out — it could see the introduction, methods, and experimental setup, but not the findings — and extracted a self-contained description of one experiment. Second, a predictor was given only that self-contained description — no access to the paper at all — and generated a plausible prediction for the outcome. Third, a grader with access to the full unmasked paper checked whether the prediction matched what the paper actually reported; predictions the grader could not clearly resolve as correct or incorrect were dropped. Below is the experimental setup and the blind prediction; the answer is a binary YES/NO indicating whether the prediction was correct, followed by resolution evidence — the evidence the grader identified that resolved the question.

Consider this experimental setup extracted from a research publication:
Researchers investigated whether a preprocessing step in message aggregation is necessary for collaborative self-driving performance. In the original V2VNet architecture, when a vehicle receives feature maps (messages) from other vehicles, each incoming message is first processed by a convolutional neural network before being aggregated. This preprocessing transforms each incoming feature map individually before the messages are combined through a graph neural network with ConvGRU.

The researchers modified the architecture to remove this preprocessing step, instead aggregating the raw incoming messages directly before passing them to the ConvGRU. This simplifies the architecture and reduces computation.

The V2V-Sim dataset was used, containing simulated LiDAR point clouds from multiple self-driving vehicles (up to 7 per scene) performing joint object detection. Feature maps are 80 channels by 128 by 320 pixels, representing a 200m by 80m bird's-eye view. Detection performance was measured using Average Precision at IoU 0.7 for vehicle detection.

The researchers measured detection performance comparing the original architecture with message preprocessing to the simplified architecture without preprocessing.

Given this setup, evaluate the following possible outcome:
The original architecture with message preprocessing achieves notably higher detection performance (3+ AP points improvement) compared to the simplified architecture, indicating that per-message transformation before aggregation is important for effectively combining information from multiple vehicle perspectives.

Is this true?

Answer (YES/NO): NO